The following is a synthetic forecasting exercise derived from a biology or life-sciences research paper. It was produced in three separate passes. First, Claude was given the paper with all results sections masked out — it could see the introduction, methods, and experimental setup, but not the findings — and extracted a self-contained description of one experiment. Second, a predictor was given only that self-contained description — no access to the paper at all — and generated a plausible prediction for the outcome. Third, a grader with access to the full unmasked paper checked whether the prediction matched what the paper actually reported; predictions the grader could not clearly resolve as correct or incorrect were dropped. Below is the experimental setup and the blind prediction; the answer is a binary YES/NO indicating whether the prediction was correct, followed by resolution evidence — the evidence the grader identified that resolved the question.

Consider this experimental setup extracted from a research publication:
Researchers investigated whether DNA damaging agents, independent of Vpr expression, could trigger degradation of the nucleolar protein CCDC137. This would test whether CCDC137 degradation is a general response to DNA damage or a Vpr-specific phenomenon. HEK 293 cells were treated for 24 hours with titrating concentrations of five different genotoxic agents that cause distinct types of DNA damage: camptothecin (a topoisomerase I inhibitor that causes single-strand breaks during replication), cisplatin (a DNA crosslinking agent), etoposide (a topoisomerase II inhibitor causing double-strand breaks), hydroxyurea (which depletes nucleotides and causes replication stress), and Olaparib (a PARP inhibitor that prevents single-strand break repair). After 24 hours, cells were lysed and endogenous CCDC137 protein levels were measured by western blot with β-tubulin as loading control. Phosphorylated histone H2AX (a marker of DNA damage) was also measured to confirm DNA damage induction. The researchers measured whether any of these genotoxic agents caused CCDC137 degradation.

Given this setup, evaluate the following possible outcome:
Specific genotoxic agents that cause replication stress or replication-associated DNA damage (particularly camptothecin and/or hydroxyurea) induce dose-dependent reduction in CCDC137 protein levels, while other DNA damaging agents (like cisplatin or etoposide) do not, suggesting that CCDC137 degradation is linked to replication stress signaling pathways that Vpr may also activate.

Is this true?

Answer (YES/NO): NO